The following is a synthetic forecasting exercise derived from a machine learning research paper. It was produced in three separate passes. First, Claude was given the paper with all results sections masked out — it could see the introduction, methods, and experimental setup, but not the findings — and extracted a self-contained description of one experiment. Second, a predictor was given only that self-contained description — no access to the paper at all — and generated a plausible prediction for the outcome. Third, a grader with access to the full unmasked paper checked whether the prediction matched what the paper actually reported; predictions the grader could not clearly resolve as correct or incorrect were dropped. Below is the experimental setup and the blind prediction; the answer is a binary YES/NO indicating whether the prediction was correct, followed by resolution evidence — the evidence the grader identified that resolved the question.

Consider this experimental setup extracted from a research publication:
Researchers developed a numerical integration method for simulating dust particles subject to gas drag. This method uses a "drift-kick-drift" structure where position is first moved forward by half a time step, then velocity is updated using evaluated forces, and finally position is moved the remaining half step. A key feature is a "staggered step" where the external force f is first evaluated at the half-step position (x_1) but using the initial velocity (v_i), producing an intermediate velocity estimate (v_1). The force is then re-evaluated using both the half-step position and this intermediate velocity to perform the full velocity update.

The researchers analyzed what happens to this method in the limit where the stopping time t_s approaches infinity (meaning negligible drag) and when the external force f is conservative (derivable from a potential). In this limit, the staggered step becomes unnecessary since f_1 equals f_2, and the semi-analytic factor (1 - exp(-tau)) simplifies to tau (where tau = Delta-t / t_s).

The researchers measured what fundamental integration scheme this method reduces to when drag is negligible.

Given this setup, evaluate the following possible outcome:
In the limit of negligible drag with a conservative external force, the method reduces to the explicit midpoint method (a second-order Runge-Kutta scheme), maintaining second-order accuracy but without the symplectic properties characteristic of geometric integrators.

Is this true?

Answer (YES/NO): NO